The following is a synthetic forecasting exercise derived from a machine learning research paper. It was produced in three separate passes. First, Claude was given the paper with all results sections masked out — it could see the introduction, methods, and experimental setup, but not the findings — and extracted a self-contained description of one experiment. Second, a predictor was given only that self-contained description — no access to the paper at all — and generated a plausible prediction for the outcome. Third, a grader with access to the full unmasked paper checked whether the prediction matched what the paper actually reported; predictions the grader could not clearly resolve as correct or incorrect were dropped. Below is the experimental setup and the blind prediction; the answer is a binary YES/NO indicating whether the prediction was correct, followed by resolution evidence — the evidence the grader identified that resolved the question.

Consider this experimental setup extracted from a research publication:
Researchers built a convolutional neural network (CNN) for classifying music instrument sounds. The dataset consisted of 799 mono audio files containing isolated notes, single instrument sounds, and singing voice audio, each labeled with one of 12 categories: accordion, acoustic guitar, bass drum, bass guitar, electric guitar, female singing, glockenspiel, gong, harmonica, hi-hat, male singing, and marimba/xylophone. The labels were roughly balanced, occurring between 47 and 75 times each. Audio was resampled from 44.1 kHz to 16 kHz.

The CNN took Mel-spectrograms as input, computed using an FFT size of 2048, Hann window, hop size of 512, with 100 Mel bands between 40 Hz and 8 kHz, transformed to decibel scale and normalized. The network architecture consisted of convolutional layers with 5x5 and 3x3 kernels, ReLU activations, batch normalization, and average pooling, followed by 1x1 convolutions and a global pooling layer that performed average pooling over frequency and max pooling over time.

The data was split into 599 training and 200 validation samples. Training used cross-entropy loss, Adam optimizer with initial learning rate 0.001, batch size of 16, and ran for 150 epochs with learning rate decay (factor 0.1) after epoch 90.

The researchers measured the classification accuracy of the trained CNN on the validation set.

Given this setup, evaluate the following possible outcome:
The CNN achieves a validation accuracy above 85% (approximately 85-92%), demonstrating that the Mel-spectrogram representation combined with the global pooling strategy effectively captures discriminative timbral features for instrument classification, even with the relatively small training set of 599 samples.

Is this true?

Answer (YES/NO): NO